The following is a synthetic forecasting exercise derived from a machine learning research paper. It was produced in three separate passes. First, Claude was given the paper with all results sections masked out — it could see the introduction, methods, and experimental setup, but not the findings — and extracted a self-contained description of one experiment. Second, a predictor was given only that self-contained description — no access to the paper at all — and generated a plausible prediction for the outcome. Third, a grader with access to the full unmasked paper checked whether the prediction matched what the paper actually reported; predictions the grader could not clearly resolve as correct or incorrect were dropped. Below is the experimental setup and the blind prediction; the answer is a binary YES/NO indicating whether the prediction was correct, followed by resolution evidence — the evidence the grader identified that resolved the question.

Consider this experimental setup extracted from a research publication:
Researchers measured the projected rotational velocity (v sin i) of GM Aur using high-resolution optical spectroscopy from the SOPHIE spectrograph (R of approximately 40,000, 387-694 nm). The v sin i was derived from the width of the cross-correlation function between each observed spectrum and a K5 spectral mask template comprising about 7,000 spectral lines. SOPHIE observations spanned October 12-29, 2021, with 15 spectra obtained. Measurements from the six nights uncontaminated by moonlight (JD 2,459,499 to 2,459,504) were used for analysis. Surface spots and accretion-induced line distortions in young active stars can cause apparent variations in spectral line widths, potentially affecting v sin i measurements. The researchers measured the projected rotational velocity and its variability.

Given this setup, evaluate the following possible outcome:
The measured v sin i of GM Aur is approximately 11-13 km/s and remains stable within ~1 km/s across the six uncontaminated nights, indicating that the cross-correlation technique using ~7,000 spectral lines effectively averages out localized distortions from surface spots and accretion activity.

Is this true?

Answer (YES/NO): YES